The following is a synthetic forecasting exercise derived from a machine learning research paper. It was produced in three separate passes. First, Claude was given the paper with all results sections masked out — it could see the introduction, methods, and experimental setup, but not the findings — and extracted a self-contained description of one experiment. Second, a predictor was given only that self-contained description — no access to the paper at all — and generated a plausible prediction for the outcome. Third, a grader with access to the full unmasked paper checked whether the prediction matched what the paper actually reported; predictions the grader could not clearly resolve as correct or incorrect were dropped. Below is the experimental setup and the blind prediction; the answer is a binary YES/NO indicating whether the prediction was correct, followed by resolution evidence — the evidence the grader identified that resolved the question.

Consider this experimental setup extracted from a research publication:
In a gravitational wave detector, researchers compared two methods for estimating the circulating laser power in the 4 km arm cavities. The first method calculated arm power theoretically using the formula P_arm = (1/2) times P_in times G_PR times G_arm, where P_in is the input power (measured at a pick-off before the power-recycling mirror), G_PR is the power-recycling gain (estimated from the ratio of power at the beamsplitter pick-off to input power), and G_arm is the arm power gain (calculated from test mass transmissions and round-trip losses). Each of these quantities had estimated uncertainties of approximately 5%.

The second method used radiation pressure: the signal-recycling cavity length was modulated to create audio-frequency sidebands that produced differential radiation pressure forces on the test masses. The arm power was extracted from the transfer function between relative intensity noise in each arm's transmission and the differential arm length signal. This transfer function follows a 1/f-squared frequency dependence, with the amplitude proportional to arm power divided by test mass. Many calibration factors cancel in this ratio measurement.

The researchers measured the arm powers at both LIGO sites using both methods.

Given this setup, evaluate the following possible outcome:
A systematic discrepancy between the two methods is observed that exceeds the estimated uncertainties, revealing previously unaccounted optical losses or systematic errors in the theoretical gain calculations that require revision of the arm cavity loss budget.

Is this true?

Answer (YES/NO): NO